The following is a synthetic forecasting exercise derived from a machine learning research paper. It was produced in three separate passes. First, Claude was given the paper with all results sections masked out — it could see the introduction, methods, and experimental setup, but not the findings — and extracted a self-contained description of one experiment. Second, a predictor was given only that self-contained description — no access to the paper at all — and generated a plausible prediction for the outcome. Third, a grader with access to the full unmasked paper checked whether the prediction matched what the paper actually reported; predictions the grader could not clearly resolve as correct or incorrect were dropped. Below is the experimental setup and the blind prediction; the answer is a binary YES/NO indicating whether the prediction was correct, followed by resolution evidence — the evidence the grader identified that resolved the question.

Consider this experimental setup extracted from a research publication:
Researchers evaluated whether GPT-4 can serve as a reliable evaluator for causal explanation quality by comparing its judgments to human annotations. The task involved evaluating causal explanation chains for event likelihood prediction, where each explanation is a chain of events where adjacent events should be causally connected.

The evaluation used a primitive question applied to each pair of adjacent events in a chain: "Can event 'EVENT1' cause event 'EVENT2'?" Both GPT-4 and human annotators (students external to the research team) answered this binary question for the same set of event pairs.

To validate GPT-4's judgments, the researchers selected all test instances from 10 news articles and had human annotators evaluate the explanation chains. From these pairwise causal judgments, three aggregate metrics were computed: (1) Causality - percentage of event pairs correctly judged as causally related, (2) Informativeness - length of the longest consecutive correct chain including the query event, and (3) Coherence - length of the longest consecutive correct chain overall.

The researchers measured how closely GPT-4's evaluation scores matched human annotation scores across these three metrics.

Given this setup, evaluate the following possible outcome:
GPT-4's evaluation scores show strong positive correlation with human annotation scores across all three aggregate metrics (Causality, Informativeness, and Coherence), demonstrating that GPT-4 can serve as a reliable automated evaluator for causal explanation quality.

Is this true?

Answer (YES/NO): YES